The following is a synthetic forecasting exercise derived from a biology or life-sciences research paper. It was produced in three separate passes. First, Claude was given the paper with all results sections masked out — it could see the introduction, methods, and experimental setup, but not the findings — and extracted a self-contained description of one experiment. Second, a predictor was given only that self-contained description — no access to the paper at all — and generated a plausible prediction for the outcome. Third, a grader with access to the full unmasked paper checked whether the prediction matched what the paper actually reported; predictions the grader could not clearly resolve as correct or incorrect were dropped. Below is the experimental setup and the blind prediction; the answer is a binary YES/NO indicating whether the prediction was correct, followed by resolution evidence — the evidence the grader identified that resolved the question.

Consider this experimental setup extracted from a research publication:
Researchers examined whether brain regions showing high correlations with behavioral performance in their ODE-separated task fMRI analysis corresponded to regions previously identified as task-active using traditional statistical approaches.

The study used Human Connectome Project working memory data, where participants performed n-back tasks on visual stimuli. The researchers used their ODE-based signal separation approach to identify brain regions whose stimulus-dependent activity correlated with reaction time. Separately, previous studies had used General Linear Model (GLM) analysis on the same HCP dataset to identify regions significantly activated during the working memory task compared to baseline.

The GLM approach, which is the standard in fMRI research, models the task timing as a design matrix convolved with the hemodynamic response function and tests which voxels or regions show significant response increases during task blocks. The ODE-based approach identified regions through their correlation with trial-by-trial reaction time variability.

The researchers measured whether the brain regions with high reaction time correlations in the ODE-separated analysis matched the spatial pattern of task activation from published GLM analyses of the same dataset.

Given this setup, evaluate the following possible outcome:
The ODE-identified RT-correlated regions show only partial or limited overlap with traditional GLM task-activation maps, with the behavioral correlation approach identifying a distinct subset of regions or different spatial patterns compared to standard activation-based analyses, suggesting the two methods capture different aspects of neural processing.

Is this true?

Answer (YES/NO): NO